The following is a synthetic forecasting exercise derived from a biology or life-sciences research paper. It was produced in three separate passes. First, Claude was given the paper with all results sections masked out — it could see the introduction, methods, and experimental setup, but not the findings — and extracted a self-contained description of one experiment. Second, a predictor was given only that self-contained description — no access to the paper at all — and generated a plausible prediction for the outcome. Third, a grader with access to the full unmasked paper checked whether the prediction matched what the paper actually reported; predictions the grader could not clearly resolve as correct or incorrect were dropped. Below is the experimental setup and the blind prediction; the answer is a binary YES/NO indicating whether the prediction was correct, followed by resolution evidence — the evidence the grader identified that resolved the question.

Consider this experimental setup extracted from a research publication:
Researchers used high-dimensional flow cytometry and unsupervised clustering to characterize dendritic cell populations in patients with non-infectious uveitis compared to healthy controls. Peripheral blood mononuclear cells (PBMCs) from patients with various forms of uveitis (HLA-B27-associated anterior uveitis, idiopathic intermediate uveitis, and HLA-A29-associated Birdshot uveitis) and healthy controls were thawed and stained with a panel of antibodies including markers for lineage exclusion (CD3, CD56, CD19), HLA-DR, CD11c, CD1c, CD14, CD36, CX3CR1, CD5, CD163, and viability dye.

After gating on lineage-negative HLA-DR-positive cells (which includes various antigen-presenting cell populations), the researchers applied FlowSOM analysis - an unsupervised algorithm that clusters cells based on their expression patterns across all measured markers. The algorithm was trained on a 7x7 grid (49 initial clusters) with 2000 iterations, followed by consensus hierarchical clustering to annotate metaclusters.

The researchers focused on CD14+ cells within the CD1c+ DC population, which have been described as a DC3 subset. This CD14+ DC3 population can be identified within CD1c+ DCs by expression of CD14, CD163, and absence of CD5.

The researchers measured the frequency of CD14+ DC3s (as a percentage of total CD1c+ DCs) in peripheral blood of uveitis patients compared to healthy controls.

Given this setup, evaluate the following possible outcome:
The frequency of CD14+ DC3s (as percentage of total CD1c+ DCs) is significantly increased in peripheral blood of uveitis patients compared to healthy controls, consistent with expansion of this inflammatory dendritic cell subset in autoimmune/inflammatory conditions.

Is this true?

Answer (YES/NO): NO